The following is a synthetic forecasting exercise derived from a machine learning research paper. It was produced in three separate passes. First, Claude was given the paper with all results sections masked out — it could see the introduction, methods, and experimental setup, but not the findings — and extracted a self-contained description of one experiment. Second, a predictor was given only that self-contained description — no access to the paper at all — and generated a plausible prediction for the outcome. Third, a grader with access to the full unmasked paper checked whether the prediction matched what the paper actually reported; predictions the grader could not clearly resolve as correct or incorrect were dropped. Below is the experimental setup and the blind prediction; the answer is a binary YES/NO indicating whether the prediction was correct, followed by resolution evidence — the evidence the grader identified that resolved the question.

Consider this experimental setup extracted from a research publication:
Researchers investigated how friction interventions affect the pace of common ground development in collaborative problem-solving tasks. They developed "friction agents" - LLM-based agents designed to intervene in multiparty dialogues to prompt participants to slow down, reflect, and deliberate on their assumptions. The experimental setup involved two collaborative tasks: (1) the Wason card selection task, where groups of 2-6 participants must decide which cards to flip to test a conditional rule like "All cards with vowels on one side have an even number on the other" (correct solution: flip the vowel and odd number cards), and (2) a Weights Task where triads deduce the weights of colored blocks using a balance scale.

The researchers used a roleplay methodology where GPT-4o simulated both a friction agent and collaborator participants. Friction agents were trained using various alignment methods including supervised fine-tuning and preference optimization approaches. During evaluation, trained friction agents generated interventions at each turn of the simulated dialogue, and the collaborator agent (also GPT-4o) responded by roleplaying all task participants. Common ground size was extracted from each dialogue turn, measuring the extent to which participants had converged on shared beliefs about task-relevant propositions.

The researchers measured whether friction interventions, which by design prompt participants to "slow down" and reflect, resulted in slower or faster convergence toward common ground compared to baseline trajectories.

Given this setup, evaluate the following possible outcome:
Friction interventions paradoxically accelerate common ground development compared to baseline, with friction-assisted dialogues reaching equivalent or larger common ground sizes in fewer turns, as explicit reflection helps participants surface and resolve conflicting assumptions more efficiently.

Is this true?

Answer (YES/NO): YES